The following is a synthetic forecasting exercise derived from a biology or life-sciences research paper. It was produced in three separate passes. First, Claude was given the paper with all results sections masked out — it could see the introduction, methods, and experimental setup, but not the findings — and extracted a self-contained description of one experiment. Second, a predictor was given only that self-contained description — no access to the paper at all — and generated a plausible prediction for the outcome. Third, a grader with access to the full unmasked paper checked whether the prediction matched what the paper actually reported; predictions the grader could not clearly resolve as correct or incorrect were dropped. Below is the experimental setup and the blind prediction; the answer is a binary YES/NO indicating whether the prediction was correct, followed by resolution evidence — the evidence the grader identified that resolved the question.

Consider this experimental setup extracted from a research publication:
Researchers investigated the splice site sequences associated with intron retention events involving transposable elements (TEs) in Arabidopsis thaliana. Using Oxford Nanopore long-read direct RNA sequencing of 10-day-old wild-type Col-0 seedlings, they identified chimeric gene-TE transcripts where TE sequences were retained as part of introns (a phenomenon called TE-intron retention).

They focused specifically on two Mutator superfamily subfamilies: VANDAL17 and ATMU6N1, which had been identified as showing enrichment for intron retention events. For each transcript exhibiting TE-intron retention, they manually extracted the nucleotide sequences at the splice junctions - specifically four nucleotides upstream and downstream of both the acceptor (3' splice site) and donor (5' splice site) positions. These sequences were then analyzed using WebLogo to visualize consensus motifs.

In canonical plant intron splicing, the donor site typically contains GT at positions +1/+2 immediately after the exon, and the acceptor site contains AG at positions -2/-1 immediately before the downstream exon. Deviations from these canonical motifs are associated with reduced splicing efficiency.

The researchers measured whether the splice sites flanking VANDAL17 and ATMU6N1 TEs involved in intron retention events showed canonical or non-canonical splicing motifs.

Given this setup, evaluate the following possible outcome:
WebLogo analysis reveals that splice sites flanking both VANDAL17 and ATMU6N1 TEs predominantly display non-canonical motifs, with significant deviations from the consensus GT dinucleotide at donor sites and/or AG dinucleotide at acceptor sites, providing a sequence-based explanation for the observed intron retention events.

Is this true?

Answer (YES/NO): NO